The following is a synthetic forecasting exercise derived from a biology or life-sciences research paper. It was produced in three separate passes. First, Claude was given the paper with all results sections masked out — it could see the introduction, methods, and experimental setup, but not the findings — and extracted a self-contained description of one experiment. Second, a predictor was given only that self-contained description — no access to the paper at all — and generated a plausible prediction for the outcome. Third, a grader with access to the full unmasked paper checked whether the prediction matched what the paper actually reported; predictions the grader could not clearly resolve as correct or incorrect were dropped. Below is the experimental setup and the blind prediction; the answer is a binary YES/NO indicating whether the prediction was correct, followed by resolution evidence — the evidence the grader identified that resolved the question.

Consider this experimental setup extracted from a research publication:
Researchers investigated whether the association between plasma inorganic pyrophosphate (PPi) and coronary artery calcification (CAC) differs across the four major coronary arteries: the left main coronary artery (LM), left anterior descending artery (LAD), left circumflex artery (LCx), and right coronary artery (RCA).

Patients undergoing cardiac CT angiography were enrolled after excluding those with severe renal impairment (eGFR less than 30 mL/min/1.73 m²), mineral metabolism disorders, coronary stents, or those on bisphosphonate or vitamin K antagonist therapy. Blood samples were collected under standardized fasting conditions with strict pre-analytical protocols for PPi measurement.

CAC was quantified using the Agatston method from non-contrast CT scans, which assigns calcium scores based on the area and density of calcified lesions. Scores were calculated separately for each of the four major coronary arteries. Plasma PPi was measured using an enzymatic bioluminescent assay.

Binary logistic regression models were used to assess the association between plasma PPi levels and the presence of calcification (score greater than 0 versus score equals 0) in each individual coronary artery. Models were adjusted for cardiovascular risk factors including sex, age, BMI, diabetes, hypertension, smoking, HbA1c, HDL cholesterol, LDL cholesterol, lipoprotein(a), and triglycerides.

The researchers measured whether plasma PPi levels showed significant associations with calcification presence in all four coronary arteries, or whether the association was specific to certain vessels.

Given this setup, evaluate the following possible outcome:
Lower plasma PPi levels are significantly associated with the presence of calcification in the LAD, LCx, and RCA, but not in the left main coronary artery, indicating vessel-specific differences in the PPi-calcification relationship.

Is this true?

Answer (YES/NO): NO